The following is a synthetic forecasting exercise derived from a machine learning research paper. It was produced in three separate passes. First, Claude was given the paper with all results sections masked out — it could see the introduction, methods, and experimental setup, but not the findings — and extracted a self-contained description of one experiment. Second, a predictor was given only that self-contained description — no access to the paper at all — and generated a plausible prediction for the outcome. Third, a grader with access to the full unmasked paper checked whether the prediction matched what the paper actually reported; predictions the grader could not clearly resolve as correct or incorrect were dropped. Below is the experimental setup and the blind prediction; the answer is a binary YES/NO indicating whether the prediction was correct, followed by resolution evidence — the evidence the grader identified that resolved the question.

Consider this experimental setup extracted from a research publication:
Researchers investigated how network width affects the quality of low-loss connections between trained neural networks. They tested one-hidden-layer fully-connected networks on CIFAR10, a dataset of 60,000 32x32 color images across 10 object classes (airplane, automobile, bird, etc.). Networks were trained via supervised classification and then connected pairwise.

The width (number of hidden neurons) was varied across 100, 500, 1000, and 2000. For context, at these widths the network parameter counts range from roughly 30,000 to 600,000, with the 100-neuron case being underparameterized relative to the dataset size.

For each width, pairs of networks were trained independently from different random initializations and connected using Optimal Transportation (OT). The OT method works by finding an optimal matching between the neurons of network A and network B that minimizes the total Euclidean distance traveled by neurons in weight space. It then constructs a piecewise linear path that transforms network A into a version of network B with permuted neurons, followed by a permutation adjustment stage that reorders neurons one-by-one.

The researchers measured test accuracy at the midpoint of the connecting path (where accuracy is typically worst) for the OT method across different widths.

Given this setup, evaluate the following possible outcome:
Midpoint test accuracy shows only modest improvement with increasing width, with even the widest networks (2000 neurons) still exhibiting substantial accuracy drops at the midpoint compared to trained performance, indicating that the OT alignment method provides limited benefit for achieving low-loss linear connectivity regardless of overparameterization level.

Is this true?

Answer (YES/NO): NO